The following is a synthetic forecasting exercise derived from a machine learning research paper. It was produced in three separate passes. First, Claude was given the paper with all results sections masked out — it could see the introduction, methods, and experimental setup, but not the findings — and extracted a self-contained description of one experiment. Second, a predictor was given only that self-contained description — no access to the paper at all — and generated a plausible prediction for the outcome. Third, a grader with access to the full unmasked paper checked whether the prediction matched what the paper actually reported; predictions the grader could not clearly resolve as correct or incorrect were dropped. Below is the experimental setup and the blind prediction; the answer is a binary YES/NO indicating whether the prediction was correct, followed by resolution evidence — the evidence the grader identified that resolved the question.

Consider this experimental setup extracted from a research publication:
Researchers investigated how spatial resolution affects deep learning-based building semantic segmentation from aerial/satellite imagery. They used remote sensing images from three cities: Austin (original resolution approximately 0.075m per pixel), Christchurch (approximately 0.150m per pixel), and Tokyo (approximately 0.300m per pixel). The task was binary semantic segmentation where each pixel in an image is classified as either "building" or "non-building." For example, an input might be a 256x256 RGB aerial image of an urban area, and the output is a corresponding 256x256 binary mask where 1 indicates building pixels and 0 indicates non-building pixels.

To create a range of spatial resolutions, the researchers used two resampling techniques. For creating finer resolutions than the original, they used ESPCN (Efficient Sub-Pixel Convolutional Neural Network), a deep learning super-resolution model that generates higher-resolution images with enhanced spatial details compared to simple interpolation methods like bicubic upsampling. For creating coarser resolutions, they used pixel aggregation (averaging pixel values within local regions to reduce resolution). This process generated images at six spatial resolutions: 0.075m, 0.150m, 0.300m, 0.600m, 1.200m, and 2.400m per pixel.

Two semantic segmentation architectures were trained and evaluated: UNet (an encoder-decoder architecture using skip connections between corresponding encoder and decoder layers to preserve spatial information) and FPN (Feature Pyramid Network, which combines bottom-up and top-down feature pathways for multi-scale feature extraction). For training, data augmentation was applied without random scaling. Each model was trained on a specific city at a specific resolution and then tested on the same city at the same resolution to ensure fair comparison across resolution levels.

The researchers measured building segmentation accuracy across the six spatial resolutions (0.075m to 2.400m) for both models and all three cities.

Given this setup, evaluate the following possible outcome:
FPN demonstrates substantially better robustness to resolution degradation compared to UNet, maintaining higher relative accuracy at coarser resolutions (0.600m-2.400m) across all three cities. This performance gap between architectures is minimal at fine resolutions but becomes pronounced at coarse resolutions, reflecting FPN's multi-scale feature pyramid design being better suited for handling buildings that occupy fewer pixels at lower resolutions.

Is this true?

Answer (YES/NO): NO